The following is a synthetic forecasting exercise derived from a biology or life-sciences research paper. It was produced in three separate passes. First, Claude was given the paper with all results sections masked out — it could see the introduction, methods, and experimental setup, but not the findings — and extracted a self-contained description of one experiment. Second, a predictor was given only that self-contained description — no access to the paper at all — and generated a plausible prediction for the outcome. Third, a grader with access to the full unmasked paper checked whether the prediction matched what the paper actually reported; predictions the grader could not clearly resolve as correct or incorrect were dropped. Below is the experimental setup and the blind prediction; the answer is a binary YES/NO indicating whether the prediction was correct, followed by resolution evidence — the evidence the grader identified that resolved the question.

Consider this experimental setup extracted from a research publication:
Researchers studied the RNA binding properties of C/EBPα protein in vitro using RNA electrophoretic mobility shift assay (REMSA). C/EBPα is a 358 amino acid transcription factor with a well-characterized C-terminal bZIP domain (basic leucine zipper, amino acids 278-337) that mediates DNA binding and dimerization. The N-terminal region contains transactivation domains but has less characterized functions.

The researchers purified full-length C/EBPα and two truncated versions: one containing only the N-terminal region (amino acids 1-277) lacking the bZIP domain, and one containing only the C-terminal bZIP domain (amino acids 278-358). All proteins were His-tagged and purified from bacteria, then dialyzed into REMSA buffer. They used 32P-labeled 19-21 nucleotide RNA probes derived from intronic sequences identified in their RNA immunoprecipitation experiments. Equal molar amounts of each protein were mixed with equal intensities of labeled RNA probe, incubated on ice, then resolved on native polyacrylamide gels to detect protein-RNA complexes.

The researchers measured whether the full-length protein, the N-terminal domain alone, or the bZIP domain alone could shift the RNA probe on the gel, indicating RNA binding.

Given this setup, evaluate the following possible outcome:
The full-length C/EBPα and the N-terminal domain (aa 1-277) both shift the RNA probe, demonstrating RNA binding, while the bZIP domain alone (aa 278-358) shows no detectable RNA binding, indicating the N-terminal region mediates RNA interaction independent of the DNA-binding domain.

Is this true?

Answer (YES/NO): YES